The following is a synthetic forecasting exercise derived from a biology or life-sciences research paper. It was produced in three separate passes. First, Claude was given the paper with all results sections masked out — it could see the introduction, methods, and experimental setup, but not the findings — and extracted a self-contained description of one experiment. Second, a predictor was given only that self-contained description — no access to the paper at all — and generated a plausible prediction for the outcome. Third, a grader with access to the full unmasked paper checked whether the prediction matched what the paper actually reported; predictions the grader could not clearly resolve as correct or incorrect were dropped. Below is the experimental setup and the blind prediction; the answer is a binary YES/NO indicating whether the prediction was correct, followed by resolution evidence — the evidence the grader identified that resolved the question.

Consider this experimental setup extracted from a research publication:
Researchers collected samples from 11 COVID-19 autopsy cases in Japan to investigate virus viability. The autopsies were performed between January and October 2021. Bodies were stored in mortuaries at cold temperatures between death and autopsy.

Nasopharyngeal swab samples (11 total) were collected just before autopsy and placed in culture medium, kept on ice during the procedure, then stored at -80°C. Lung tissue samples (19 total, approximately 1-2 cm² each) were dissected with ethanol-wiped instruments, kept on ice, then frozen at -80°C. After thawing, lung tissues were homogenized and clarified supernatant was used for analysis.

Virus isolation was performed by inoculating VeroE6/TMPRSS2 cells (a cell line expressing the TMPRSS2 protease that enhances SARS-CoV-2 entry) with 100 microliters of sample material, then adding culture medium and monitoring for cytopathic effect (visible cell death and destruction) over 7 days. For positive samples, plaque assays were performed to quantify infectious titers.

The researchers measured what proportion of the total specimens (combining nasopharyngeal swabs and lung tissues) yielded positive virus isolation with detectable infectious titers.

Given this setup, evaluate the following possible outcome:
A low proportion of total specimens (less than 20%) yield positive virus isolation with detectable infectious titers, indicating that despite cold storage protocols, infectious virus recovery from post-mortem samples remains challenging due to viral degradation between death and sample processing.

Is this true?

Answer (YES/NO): NO